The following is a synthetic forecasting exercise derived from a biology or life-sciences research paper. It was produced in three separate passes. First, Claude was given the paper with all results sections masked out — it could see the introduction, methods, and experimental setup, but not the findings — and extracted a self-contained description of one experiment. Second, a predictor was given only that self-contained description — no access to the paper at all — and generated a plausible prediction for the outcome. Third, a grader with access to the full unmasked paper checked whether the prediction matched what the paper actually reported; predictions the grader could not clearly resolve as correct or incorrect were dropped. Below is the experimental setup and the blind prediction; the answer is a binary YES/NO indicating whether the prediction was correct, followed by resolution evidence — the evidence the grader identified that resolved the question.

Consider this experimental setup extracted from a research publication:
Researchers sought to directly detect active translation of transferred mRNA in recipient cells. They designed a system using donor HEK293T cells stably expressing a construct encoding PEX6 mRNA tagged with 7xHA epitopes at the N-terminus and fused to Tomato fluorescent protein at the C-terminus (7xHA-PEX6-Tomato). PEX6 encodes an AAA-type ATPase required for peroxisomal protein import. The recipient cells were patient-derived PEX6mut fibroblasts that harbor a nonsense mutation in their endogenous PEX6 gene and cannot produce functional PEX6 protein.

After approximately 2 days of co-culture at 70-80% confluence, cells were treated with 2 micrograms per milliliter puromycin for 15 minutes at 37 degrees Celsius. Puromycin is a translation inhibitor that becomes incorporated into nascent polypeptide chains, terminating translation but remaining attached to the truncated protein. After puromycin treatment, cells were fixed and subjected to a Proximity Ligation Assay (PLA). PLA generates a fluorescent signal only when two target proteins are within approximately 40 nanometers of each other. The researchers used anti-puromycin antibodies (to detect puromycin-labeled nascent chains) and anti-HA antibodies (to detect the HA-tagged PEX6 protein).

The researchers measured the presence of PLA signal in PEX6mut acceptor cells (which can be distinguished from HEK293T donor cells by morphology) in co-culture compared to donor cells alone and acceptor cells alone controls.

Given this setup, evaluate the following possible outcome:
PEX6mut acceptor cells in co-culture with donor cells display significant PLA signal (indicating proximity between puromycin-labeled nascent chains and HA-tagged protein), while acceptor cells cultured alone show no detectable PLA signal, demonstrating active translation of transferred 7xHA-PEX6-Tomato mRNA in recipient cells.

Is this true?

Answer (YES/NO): YES